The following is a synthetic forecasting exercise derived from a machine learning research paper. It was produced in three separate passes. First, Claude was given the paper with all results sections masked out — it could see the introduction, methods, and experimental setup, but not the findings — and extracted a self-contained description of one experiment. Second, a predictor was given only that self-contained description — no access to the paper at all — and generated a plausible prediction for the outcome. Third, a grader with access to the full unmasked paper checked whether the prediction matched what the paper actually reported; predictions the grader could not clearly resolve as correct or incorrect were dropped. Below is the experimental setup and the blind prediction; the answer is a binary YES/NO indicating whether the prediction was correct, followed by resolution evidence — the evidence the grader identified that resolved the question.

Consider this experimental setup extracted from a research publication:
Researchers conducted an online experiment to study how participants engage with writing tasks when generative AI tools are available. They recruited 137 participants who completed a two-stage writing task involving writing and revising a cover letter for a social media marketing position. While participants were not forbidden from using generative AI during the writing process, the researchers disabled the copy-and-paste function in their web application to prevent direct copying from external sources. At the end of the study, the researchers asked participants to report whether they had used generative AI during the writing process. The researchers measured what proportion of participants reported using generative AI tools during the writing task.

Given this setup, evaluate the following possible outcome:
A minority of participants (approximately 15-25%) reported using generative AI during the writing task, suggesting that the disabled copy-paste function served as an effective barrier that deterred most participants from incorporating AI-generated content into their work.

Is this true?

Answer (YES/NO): NO